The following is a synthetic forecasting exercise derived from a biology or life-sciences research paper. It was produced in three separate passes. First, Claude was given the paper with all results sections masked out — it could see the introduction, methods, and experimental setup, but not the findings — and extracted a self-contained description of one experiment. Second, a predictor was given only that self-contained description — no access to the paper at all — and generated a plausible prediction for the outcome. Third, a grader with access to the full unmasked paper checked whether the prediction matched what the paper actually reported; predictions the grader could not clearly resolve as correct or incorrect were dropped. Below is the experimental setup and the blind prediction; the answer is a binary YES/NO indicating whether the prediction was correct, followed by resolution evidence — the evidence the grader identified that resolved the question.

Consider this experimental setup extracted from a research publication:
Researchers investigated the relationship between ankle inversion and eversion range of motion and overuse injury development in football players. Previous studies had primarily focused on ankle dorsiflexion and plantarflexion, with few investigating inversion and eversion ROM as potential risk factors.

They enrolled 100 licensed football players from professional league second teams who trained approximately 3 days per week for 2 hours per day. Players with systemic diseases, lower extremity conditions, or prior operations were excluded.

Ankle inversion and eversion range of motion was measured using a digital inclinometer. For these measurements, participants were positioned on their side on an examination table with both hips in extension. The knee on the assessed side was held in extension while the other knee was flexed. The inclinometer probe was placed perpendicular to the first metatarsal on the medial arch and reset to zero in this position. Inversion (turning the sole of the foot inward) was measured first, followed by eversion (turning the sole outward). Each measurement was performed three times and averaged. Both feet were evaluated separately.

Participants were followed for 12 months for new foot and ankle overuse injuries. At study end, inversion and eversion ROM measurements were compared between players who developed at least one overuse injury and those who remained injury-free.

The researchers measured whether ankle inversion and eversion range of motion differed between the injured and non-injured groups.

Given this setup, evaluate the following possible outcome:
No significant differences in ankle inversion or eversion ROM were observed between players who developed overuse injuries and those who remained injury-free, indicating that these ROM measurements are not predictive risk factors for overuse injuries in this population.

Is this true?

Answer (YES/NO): NO